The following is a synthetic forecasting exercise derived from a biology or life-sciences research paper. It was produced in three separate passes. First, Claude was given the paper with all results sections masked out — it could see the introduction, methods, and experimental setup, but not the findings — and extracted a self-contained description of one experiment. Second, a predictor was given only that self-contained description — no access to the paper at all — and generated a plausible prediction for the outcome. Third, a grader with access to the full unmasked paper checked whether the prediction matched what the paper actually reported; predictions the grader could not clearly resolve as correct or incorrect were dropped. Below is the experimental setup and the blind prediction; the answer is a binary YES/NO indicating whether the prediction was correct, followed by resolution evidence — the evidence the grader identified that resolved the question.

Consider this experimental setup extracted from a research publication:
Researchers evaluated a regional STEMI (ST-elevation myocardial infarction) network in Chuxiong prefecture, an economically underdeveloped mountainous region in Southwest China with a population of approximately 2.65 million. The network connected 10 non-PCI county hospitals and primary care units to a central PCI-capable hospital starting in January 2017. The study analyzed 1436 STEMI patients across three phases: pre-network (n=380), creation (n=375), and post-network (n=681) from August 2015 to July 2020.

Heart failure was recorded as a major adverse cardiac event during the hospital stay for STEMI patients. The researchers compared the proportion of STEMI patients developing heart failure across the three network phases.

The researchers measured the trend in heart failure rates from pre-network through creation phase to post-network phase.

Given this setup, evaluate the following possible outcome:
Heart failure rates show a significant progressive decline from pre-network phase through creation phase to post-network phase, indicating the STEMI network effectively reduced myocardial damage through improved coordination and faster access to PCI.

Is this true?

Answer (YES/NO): NO